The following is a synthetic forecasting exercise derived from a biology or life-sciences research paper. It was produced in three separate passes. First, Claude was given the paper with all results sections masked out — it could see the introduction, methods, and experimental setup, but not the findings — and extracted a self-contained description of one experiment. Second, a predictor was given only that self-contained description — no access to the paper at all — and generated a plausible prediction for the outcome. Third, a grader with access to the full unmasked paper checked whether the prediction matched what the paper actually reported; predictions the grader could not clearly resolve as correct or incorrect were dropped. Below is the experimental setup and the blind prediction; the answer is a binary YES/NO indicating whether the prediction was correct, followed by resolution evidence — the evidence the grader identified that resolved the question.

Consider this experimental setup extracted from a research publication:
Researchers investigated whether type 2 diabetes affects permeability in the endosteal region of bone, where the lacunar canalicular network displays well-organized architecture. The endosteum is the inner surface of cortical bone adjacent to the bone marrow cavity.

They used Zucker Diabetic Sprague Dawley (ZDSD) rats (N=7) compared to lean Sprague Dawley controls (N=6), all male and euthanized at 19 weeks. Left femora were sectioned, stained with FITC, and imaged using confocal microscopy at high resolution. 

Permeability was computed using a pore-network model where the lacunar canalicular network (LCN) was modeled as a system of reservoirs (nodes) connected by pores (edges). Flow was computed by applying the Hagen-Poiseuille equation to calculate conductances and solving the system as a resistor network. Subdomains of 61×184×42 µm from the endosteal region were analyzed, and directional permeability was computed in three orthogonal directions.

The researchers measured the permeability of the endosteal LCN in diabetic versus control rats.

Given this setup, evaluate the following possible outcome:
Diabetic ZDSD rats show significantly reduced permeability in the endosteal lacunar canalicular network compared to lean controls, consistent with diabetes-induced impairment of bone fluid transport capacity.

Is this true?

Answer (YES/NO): NO